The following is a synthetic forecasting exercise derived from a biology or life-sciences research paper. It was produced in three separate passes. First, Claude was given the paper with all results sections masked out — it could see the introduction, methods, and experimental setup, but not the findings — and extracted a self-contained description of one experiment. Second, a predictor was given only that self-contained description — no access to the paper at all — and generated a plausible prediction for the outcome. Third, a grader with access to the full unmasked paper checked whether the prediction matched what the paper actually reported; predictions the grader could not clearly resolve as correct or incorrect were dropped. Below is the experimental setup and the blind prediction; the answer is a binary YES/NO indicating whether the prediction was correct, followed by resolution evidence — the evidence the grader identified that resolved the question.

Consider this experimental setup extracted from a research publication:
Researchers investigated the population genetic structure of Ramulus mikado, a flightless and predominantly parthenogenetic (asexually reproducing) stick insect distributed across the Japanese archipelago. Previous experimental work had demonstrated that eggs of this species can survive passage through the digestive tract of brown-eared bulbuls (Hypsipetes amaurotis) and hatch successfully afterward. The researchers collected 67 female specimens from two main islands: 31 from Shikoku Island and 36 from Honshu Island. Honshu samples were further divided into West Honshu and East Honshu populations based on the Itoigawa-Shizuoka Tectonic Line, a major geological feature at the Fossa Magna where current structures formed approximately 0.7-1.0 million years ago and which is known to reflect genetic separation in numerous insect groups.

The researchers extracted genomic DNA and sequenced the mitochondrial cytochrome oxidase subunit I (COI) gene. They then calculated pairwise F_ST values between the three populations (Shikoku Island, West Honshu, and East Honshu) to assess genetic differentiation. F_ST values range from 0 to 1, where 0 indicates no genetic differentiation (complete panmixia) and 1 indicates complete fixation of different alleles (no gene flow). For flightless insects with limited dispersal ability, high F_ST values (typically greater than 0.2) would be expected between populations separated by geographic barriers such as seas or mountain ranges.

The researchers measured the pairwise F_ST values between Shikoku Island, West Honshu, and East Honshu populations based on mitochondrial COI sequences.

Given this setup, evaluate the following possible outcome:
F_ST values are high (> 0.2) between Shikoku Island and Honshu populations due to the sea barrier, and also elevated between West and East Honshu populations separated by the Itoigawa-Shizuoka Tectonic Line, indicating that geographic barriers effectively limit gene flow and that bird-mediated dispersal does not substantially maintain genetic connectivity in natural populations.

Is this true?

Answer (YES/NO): NO